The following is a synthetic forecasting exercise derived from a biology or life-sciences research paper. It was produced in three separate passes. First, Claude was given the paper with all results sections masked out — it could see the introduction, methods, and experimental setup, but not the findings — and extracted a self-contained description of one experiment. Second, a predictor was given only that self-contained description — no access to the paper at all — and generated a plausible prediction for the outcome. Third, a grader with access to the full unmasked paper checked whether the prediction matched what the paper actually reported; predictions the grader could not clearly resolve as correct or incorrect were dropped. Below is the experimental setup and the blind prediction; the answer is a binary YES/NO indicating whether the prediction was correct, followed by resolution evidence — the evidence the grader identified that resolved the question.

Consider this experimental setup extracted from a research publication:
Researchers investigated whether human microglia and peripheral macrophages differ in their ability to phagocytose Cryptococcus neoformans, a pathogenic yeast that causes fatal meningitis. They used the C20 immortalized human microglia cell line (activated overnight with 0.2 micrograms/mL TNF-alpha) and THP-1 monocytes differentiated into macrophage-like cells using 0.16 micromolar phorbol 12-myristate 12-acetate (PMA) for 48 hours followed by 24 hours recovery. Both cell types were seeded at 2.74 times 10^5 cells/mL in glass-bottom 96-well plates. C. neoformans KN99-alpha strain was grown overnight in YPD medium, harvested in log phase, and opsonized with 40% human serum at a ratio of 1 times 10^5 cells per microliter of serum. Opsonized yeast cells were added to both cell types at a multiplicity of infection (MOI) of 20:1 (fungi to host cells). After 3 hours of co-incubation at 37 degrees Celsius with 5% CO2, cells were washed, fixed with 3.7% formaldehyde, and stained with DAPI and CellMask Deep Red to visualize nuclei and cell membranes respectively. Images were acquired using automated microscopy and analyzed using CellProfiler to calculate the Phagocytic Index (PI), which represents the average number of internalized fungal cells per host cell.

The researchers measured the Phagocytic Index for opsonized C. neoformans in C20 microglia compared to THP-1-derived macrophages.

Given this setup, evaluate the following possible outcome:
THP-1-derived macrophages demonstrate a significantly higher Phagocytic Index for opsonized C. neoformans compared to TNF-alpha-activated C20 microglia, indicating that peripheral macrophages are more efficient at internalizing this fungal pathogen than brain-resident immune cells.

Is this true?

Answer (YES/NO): YES